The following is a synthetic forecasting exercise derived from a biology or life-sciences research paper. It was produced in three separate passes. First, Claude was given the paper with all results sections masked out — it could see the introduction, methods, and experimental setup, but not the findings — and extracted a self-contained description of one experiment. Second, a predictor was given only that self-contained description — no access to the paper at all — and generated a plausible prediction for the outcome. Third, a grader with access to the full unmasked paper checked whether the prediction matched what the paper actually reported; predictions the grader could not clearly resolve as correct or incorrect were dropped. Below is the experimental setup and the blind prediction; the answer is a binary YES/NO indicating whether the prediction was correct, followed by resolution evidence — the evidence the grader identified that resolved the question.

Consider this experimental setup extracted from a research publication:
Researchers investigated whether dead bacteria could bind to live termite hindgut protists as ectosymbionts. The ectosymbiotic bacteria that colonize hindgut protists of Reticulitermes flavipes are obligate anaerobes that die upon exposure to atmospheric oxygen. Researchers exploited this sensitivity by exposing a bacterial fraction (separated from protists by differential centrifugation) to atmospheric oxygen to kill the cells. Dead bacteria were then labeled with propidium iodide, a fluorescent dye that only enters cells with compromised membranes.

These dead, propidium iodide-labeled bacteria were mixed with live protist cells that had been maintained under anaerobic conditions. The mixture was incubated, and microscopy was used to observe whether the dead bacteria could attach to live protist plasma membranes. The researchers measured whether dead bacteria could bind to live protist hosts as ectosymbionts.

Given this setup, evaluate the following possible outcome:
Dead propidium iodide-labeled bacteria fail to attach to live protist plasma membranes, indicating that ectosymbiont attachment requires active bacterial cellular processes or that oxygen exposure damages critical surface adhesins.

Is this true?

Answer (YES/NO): YES